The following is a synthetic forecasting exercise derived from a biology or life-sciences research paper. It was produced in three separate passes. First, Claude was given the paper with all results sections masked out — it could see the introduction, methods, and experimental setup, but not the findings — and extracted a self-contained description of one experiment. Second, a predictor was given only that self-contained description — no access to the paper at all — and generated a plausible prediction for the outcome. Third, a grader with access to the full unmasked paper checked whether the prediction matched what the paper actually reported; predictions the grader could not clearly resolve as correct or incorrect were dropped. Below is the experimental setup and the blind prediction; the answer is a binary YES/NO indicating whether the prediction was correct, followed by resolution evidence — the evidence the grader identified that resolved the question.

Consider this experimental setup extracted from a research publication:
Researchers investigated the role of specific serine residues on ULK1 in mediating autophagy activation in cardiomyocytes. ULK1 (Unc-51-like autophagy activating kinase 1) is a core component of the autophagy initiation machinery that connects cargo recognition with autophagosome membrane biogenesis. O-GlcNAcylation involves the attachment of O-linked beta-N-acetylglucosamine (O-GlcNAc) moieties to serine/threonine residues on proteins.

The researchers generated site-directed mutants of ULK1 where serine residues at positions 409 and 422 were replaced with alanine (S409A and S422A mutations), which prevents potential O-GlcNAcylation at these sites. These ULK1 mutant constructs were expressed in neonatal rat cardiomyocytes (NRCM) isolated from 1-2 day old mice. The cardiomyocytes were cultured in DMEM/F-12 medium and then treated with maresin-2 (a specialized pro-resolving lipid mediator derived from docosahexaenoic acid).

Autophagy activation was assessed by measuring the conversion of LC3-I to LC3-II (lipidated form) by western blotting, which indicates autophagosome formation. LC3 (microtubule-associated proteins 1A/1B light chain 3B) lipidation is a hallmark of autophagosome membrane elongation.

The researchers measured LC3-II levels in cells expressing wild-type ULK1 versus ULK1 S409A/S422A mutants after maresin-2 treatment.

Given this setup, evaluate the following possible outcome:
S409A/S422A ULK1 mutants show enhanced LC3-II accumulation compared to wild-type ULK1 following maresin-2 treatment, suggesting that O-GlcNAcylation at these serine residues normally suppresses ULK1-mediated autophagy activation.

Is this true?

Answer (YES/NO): NO